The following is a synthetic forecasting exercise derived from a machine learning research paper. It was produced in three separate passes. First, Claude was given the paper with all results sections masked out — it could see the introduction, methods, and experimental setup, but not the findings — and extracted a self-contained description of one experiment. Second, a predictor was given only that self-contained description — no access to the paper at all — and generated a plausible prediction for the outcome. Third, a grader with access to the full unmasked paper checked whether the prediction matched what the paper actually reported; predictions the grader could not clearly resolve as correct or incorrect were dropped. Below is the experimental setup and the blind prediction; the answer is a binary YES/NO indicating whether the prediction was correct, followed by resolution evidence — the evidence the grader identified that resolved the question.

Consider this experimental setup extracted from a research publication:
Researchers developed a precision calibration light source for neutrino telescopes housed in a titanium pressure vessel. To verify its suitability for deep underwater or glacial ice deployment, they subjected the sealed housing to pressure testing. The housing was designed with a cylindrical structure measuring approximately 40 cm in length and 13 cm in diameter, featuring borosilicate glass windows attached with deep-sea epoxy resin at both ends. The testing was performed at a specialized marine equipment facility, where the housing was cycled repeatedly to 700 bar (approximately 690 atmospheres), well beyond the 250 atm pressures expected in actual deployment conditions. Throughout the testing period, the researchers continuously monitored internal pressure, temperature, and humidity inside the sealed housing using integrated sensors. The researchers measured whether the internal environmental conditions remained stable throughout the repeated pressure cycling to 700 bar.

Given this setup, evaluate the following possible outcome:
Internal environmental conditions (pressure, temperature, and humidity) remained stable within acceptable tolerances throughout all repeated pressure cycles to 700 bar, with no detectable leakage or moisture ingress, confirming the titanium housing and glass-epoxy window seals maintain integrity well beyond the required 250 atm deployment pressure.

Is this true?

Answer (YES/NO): YES